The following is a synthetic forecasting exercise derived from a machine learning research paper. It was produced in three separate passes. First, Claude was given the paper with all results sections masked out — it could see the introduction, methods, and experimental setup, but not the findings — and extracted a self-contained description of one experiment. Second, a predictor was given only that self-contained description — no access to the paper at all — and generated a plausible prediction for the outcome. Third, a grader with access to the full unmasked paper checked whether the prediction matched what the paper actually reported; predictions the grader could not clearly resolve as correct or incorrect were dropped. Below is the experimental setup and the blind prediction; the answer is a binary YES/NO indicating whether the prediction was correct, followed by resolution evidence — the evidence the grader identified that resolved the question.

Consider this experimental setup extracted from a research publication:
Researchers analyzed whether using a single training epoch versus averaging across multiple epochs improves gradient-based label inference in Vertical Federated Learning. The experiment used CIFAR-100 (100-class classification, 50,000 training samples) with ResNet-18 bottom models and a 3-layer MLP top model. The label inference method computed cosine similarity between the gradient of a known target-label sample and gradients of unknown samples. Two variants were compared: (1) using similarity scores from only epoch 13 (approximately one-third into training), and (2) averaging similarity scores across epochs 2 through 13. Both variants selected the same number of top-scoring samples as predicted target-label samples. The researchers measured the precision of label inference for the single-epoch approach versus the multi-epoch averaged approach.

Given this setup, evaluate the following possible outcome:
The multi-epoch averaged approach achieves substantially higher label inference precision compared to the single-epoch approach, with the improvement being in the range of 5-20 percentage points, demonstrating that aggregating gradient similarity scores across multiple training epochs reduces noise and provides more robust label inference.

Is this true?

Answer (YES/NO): YES